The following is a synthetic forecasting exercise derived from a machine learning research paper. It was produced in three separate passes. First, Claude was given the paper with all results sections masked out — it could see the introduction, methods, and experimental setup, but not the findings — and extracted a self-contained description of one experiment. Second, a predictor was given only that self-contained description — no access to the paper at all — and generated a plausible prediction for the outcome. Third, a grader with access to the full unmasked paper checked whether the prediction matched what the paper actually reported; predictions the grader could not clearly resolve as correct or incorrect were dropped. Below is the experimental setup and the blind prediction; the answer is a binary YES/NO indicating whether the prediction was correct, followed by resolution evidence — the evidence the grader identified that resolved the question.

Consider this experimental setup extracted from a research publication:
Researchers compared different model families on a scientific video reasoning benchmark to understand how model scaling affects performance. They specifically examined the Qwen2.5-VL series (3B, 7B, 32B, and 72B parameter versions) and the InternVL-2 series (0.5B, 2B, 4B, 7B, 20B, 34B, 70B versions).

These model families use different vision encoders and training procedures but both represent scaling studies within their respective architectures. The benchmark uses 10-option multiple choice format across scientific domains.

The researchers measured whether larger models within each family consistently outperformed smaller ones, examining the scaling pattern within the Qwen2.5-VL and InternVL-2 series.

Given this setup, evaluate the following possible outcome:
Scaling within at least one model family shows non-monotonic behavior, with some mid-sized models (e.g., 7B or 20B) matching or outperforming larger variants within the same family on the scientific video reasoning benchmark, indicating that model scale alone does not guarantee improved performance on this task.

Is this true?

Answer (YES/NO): YES